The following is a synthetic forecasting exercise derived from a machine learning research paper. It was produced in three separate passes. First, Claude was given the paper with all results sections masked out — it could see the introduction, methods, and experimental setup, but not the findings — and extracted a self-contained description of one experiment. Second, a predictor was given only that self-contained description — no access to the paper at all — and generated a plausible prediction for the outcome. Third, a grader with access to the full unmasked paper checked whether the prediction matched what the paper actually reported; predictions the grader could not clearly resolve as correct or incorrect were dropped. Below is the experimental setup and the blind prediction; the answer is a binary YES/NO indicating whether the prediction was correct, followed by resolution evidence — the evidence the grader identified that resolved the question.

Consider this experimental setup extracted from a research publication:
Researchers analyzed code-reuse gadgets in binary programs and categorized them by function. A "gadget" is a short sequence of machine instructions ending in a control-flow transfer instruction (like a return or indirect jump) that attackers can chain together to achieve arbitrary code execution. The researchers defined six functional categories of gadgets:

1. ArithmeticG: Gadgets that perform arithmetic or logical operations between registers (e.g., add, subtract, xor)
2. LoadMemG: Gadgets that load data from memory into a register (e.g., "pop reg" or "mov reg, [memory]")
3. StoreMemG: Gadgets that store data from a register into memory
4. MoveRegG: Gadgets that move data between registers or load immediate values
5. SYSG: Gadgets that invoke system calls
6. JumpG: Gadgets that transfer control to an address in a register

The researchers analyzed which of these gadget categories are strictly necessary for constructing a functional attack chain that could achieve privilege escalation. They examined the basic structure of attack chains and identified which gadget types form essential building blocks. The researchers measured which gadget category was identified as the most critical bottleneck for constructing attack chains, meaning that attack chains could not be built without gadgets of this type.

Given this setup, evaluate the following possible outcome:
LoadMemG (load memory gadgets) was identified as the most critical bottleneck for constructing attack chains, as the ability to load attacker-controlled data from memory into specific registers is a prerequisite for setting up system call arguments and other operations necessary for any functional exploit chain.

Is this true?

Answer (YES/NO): YES